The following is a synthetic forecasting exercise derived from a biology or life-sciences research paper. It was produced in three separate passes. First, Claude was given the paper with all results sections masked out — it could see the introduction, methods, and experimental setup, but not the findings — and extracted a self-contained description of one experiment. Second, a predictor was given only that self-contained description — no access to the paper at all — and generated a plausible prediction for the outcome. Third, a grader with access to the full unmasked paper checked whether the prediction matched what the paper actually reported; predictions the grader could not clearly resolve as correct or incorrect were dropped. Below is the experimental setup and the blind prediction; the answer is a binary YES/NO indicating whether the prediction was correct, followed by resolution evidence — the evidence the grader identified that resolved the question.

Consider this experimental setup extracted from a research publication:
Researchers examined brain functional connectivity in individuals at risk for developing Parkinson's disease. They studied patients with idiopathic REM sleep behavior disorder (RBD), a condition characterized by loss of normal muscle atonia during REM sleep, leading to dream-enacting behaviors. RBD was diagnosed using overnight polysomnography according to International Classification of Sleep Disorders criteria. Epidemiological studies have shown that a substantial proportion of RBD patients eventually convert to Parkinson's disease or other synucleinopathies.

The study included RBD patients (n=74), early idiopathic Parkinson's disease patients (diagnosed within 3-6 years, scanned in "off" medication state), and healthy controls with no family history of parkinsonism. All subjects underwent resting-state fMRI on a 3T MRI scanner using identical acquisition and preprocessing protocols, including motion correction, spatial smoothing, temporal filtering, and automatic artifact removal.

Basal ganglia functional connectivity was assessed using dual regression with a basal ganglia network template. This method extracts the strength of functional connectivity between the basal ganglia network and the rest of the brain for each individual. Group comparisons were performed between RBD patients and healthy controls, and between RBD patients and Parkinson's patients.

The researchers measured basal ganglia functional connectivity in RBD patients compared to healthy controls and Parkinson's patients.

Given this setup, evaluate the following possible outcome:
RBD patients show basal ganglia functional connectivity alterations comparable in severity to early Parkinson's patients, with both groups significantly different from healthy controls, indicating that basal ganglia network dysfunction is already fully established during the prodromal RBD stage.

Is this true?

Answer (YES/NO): YES